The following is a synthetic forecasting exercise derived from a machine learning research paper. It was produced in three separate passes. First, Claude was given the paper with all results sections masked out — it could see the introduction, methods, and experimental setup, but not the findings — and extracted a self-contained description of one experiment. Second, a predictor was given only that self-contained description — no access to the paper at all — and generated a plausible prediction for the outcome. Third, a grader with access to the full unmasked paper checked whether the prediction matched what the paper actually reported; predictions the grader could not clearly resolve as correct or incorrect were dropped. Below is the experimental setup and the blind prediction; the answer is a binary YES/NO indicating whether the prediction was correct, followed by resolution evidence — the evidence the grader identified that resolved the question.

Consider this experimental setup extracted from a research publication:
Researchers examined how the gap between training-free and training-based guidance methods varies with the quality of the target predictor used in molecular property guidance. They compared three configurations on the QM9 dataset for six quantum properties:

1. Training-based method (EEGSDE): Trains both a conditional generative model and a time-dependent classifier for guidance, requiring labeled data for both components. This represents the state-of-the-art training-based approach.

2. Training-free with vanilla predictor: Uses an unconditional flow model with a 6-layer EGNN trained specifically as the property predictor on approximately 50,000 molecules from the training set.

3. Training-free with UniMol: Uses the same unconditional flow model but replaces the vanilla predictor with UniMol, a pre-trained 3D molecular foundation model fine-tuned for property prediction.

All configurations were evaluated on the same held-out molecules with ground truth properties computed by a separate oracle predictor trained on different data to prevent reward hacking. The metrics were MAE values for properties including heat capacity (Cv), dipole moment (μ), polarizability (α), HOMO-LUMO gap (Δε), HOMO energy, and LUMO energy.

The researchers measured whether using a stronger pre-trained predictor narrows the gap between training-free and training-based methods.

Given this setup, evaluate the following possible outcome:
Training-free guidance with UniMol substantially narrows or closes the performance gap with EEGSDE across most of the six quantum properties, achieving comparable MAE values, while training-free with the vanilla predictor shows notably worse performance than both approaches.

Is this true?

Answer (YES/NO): NO